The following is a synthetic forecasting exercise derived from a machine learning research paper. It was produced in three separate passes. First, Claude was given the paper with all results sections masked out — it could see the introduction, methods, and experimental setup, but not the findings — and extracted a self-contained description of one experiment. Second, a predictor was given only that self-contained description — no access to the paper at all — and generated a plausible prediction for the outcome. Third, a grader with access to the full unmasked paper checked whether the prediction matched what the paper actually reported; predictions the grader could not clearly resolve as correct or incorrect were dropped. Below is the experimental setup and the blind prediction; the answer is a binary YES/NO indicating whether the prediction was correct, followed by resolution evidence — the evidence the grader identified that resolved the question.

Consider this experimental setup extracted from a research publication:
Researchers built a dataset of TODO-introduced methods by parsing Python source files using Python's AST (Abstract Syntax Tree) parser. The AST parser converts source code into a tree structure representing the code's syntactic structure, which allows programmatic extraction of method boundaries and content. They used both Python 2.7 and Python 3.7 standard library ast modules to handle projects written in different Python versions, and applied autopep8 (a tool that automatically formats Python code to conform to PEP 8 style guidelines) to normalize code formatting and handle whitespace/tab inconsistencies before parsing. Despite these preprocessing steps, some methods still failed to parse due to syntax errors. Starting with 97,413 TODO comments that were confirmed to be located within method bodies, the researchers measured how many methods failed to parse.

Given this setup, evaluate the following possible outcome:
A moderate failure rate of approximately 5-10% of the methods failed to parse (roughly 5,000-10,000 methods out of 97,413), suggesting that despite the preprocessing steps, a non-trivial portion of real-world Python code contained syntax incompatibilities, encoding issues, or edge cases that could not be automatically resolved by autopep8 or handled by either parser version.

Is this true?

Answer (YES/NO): NO